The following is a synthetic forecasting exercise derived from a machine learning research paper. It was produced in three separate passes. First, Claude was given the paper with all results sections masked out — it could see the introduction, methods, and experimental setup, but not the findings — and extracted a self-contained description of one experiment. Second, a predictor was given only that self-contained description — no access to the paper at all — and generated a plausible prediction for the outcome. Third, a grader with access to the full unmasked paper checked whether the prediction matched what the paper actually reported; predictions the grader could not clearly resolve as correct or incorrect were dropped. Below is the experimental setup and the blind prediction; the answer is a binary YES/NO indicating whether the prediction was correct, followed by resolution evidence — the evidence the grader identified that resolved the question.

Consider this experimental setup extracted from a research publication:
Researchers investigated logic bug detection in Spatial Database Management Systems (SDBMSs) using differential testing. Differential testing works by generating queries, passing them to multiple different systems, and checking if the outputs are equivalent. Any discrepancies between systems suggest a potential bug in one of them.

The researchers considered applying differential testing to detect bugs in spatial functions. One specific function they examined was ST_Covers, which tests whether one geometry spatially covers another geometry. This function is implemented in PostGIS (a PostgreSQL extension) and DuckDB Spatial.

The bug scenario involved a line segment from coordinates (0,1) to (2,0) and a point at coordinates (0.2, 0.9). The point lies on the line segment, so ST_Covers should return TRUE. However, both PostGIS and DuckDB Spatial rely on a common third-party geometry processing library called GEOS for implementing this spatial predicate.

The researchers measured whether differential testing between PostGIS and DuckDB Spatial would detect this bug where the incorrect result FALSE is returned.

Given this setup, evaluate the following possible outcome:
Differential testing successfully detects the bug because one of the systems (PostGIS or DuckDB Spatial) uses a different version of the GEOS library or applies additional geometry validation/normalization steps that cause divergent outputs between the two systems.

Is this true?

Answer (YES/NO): NO